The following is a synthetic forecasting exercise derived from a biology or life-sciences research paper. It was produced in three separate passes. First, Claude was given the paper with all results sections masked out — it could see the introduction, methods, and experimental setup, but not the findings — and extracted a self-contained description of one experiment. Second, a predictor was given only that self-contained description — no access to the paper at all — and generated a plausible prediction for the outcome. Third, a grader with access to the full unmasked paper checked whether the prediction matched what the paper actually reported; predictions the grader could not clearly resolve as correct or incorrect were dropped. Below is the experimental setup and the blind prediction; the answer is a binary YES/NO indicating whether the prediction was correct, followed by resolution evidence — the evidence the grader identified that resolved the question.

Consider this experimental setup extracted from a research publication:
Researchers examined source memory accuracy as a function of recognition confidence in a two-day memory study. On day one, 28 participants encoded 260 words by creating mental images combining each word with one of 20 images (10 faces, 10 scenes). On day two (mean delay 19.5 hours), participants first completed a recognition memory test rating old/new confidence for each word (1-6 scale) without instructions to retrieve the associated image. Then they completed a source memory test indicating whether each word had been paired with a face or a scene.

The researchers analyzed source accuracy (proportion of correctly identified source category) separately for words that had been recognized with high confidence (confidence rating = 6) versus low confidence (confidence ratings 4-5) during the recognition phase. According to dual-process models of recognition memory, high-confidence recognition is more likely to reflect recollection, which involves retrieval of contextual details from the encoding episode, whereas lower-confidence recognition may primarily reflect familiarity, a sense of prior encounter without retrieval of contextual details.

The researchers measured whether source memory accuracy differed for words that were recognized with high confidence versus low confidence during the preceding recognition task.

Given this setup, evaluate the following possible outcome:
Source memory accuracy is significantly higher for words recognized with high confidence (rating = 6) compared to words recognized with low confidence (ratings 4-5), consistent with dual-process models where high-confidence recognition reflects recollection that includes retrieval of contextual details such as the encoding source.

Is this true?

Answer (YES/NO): YES